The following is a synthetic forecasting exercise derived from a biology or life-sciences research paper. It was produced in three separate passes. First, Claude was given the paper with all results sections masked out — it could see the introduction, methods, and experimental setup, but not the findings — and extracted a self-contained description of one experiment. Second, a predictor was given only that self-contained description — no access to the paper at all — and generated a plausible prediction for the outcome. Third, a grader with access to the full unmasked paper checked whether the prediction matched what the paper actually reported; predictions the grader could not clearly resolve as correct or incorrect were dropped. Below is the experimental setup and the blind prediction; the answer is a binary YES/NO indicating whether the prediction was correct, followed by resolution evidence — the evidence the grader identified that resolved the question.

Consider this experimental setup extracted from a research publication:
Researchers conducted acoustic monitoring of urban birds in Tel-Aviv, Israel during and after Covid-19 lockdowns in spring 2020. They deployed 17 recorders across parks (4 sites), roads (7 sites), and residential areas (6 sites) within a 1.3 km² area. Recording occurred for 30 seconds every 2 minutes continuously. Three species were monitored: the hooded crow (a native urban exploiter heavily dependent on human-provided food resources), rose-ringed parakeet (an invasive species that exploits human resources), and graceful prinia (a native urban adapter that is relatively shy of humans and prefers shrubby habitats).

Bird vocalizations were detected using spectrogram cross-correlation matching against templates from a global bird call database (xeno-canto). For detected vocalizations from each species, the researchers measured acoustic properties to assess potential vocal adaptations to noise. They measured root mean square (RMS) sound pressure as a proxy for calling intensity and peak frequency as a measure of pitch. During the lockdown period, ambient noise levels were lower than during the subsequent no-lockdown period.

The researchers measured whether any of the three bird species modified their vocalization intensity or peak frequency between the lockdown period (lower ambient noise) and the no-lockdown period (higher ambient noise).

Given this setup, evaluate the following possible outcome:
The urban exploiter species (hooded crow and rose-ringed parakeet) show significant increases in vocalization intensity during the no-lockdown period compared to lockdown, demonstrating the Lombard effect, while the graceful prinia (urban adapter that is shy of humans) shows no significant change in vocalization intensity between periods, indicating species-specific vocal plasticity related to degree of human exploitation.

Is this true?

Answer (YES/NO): NO